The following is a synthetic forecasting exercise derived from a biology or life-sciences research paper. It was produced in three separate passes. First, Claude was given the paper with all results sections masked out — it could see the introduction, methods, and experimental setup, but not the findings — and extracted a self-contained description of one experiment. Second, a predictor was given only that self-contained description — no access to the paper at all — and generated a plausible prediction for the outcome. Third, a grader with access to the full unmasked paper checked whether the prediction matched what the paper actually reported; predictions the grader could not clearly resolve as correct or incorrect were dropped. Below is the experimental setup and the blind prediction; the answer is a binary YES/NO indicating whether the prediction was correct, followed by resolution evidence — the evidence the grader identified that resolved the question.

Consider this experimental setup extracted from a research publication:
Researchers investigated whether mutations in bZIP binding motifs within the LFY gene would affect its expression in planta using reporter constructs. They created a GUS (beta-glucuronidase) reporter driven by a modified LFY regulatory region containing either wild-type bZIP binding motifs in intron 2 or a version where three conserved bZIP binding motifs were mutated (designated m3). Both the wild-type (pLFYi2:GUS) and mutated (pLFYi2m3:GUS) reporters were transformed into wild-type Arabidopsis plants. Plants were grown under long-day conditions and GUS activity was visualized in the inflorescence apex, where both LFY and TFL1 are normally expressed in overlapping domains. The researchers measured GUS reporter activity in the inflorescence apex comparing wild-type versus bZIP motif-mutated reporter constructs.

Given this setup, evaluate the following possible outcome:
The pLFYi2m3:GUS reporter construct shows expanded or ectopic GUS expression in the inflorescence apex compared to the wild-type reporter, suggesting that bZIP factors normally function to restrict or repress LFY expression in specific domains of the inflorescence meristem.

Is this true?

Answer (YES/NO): YES